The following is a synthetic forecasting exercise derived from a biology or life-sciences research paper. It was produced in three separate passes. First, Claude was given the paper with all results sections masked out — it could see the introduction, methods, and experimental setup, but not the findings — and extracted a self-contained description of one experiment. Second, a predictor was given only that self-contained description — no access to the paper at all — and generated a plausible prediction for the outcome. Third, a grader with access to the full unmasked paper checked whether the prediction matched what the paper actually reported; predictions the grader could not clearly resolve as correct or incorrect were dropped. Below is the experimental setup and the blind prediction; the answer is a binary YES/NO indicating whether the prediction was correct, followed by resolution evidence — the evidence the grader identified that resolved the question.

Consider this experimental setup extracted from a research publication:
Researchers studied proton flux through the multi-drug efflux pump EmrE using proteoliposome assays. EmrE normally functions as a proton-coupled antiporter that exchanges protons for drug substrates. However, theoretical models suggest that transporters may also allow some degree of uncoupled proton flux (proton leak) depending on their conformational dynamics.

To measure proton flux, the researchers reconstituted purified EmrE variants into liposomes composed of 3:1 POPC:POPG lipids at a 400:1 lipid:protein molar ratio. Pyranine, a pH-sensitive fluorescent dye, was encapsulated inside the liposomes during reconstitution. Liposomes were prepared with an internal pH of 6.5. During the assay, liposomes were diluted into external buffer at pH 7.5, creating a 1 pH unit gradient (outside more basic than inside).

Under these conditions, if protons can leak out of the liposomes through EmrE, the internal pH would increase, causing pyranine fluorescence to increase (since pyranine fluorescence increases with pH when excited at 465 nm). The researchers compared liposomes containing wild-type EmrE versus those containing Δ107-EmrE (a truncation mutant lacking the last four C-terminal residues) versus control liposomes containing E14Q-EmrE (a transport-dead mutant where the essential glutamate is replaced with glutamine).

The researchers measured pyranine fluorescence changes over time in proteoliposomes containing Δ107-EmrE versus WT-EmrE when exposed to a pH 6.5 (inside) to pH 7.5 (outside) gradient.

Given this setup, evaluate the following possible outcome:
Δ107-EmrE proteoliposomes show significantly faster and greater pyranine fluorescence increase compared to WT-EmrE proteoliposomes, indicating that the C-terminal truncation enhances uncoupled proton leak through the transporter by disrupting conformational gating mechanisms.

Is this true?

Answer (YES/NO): YES